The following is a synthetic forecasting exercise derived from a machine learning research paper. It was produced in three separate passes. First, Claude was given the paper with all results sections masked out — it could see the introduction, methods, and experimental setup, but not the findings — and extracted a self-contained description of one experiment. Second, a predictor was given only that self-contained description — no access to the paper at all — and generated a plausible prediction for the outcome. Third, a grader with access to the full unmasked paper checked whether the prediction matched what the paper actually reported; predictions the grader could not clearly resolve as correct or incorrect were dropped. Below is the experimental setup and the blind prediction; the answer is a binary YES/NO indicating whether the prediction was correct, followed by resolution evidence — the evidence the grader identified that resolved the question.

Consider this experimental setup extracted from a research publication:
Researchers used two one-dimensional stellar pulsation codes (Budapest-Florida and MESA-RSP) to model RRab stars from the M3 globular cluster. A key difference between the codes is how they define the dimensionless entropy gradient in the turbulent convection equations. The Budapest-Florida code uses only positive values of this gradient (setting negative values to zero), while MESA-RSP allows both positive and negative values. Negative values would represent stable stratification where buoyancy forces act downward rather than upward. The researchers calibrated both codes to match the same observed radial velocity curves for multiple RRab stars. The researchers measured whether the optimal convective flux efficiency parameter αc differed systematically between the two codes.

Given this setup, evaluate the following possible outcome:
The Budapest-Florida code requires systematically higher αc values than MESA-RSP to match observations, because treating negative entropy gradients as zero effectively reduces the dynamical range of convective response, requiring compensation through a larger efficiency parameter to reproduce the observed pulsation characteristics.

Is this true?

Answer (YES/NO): NO